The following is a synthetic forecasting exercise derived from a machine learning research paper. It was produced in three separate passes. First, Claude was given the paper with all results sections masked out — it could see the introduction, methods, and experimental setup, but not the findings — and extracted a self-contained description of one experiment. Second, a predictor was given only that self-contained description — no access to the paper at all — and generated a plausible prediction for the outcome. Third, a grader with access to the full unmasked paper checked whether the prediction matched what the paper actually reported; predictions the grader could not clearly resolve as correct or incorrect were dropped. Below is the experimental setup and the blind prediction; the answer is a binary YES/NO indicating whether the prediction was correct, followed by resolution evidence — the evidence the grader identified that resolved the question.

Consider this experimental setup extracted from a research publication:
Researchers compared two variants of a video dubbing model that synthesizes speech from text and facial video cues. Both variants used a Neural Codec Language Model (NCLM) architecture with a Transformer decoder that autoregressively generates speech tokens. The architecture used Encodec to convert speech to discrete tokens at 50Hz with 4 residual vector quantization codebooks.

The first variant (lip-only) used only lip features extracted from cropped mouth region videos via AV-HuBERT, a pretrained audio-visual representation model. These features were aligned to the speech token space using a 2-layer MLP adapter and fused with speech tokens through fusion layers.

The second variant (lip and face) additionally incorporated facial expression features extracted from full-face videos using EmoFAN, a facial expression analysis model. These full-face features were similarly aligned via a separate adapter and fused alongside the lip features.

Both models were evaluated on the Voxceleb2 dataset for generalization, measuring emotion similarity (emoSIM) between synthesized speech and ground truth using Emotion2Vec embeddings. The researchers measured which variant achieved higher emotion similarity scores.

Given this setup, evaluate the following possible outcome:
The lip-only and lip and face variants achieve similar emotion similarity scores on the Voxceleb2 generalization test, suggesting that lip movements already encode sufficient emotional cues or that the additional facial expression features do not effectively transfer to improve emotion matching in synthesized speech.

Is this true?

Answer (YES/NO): NO